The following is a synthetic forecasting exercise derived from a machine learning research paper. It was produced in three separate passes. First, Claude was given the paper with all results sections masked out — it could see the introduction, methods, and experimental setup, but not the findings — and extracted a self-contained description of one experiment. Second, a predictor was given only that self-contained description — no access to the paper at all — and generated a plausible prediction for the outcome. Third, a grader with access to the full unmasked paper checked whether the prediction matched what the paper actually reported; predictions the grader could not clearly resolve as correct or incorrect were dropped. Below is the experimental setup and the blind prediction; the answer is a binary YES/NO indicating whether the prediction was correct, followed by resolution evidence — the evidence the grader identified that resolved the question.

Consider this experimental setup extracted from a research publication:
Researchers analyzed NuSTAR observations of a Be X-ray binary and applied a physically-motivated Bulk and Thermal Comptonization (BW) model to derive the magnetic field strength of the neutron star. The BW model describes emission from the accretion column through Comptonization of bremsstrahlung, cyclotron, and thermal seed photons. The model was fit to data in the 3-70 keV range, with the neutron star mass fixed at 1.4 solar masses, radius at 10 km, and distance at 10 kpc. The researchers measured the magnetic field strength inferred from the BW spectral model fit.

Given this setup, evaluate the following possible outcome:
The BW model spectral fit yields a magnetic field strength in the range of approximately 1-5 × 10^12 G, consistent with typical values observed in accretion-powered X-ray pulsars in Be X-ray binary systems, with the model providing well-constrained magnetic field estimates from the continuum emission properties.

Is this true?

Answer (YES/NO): YES